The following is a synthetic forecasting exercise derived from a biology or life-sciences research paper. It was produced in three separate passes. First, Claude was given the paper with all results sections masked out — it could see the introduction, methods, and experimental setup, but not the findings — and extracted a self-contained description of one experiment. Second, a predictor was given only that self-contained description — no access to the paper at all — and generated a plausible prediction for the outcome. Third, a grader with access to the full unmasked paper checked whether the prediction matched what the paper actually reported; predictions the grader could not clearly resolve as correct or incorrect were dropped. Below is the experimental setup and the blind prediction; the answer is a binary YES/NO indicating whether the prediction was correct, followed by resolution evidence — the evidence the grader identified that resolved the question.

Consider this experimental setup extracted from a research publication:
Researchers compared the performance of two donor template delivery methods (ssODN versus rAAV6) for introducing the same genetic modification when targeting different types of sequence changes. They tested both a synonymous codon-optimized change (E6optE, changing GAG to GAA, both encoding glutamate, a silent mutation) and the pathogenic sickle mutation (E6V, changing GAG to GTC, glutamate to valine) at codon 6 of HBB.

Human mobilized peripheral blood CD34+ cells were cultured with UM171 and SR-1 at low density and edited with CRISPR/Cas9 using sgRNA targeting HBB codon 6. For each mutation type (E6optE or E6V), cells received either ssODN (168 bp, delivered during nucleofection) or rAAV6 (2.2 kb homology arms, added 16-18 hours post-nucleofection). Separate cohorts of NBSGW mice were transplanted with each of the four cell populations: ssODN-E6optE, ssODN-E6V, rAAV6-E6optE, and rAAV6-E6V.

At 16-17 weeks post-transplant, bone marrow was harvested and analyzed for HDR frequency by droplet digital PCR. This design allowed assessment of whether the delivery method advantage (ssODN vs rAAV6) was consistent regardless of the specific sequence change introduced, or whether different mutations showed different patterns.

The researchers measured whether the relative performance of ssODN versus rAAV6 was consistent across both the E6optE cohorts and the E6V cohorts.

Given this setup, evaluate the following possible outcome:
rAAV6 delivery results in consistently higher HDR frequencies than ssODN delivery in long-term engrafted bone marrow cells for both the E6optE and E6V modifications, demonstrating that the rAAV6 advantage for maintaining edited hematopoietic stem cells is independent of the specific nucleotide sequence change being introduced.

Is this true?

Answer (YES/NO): NO